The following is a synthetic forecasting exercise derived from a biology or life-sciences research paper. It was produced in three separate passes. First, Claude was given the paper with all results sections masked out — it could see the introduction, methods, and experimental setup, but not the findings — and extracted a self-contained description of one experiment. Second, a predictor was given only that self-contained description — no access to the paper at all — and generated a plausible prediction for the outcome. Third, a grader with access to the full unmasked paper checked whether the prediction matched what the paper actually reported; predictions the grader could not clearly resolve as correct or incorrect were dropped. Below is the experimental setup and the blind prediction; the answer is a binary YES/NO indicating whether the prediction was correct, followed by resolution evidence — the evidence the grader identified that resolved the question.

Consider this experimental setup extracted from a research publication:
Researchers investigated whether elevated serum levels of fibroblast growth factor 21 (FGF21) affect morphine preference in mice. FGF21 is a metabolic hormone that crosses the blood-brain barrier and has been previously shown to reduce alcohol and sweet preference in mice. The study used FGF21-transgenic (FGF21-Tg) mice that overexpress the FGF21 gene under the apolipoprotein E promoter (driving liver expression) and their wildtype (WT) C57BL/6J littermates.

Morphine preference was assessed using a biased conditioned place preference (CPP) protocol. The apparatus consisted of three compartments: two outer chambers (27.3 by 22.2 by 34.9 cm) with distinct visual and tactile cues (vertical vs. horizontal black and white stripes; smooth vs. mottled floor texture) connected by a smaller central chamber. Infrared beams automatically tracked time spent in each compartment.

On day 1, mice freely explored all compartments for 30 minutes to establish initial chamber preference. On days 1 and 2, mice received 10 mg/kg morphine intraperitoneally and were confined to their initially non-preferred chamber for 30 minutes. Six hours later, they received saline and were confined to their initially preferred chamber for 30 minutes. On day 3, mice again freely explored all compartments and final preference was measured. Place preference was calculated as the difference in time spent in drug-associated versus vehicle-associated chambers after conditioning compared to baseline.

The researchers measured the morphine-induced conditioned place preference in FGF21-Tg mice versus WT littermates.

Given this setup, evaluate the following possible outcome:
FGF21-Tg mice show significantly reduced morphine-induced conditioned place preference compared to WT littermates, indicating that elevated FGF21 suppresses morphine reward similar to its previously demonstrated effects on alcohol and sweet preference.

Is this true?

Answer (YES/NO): YES